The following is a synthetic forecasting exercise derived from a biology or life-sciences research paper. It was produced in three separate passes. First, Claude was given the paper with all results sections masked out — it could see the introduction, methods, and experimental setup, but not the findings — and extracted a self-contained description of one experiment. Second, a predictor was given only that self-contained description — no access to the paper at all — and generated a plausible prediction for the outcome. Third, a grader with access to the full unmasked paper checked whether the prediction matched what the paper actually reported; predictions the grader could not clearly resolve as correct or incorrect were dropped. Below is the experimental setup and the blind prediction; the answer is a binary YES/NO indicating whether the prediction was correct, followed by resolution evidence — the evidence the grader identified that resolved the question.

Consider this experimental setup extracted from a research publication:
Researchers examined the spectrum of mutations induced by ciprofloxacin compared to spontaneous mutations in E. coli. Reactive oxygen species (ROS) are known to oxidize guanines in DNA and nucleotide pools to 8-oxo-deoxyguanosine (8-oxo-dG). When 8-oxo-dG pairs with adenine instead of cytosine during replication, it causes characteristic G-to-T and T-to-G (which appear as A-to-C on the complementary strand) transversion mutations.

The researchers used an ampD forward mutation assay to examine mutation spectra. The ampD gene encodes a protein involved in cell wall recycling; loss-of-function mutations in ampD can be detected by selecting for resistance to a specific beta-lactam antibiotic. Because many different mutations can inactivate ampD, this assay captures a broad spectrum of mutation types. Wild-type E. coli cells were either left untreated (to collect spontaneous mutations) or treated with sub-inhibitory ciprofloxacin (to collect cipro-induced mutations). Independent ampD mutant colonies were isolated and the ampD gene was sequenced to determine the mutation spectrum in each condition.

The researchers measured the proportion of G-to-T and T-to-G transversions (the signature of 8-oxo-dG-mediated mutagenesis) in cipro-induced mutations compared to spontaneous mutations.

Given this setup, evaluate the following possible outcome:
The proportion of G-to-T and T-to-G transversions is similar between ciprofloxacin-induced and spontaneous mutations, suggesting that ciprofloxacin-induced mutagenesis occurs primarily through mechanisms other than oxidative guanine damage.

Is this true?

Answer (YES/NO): NO